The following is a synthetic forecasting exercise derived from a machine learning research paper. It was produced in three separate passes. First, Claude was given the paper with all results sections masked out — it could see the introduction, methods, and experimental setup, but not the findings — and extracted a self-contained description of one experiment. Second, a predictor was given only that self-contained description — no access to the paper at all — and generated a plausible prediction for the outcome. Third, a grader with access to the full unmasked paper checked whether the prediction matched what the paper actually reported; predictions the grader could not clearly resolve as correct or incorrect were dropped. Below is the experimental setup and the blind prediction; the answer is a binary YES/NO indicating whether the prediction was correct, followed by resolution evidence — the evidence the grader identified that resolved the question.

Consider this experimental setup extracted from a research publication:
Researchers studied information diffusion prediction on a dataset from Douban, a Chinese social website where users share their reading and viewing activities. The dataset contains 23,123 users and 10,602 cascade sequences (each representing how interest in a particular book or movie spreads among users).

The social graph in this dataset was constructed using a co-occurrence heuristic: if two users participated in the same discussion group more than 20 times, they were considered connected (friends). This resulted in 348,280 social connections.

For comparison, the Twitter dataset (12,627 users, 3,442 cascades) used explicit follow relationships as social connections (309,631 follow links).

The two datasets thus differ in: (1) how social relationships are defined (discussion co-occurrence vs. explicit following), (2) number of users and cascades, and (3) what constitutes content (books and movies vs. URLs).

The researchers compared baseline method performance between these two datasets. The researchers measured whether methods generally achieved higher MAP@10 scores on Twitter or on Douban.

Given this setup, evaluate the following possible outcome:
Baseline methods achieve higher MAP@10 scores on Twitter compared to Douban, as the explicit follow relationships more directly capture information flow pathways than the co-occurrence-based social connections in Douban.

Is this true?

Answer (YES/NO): YES